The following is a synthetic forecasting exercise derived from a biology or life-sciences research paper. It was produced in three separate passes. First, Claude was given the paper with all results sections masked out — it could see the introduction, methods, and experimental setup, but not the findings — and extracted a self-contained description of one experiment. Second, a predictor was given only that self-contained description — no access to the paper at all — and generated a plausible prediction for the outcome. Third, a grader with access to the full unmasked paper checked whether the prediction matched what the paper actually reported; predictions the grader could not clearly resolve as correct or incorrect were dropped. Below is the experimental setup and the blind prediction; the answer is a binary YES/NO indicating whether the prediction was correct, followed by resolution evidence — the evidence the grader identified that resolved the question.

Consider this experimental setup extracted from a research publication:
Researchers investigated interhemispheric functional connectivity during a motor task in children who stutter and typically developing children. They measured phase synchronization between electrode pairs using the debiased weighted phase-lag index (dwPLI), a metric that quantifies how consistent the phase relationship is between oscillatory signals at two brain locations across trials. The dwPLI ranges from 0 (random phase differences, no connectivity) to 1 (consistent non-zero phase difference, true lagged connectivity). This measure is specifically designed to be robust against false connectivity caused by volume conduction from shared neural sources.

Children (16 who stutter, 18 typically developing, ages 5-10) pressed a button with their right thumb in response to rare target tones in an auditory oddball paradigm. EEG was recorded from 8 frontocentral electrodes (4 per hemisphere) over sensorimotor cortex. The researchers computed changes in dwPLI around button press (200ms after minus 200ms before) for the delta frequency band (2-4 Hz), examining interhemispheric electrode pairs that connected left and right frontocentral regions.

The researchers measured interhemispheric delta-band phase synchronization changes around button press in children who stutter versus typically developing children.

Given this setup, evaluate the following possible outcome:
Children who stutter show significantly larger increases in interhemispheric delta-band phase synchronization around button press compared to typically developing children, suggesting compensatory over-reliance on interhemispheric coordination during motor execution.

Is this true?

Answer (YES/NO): NO